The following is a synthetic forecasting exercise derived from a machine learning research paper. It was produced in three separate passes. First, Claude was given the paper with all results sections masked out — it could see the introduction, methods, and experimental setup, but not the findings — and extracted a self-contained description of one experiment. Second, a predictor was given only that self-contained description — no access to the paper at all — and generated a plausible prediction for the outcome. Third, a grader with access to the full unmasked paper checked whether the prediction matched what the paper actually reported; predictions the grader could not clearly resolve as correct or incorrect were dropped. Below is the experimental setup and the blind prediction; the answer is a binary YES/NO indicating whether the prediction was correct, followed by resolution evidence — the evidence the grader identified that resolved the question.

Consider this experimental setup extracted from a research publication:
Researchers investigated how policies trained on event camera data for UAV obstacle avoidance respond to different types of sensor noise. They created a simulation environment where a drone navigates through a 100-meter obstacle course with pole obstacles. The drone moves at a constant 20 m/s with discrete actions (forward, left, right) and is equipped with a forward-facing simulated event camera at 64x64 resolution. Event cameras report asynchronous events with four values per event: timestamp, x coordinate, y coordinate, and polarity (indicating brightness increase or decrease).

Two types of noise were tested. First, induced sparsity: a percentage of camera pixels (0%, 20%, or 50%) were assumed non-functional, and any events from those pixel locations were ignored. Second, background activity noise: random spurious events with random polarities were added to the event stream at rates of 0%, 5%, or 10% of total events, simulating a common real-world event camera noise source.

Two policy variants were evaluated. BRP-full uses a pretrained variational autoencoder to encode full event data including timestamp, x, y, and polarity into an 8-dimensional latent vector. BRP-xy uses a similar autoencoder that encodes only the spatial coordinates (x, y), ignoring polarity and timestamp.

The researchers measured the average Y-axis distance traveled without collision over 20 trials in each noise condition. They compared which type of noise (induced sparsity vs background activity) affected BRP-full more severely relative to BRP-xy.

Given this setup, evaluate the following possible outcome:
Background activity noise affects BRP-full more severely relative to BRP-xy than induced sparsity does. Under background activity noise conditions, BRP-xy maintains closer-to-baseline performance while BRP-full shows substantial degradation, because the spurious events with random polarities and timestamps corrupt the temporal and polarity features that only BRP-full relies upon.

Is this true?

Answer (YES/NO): YES